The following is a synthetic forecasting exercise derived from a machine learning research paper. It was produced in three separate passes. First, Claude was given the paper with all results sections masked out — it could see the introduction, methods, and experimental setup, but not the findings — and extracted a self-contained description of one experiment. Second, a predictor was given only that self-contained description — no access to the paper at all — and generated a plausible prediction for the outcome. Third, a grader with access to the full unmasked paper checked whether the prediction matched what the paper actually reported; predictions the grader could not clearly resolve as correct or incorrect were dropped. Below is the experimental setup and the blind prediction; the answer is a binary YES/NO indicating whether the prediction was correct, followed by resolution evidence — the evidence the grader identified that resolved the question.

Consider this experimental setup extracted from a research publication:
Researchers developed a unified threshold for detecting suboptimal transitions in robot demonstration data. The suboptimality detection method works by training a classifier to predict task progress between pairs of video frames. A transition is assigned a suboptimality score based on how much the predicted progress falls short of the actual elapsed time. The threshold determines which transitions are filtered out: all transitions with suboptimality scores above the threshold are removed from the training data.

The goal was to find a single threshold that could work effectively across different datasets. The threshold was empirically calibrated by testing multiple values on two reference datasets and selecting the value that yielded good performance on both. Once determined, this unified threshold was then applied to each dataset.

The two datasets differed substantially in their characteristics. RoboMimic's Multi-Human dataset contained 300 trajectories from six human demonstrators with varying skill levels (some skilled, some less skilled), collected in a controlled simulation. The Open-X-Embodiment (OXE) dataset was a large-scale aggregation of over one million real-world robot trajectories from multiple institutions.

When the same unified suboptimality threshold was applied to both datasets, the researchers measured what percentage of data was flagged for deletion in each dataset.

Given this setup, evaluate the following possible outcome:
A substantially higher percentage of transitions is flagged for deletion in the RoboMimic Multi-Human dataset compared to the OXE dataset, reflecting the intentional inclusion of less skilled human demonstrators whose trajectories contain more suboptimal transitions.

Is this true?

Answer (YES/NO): YES